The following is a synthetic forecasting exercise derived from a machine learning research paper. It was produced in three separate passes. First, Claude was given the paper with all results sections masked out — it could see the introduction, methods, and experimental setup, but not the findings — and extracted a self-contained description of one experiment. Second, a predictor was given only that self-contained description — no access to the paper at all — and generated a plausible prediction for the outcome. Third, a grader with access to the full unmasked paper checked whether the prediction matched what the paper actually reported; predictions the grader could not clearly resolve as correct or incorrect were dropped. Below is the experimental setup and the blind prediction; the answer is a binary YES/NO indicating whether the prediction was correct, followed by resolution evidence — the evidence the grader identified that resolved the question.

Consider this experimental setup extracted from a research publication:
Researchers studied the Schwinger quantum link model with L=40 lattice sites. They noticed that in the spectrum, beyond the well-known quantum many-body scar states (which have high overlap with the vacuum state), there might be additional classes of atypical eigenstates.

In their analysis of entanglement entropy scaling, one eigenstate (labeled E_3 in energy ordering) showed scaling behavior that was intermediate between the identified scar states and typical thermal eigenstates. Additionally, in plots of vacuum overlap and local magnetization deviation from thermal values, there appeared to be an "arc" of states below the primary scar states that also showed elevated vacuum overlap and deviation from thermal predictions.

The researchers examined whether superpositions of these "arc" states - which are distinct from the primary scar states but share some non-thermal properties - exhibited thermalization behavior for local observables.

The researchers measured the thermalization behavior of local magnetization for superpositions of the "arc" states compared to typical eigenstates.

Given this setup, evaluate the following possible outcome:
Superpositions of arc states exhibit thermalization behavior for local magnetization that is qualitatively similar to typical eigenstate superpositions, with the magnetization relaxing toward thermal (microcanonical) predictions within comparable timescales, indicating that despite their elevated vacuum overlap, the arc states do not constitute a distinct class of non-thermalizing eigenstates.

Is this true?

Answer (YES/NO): NO